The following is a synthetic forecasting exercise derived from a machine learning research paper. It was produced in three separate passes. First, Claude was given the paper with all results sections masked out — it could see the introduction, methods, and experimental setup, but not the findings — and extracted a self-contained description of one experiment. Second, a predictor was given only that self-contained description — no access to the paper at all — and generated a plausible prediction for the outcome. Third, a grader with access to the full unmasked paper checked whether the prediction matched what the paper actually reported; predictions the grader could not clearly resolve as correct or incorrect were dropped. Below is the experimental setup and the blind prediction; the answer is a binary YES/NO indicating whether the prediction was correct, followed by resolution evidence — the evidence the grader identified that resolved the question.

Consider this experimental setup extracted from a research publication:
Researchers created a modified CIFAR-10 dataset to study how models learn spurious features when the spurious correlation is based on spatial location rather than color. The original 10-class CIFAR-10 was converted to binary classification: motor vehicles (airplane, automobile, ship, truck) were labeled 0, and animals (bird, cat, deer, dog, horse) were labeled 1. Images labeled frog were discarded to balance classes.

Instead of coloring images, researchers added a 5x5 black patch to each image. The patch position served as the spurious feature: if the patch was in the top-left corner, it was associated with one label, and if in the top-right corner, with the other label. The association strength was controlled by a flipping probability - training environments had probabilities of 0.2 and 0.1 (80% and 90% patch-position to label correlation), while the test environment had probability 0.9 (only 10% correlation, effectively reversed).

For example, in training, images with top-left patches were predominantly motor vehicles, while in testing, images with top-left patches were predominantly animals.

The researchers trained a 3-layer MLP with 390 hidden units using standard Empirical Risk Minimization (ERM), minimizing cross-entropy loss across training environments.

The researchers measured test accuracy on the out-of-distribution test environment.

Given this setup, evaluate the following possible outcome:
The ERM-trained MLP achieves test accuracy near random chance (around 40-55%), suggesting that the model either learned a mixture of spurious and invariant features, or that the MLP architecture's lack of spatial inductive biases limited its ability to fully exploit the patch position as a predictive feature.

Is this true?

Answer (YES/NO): NO